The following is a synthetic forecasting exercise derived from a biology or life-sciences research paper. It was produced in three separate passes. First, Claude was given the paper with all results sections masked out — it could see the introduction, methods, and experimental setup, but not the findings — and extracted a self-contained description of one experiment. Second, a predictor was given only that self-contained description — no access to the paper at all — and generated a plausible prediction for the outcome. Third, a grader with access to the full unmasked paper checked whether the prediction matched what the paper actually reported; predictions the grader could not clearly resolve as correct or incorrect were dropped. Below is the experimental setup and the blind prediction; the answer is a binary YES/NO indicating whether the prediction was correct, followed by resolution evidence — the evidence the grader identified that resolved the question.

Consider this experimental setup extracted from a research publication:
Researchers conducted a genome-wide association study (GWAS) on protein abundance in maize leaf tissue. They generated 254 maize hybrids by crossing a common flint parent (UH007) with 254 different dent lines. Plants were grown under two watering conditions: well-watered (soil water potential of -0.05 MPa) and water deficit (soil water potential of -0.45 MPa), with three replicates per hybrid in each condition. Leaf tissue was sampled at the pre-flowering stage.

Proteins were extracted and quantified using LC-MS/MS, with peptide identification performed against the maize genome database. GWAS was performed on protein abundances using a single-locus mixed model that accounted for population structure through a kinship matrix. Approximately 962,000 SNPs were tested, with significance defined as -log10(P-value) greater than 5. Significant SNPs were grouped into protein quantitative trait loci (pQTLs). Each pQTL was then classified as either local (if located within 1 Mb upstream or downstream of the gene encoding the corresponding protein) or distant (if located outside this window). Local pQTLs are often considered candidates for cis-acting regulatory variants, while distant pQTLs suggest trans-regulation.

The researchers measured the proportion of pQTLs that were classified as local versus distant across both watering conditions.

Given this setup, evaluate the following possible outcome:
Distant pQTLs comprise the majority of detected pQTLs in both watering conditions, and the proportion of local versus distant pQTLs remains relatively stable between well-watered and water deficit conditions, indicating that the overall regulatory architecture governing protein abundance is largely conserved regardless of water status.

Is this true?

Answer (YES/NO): NO